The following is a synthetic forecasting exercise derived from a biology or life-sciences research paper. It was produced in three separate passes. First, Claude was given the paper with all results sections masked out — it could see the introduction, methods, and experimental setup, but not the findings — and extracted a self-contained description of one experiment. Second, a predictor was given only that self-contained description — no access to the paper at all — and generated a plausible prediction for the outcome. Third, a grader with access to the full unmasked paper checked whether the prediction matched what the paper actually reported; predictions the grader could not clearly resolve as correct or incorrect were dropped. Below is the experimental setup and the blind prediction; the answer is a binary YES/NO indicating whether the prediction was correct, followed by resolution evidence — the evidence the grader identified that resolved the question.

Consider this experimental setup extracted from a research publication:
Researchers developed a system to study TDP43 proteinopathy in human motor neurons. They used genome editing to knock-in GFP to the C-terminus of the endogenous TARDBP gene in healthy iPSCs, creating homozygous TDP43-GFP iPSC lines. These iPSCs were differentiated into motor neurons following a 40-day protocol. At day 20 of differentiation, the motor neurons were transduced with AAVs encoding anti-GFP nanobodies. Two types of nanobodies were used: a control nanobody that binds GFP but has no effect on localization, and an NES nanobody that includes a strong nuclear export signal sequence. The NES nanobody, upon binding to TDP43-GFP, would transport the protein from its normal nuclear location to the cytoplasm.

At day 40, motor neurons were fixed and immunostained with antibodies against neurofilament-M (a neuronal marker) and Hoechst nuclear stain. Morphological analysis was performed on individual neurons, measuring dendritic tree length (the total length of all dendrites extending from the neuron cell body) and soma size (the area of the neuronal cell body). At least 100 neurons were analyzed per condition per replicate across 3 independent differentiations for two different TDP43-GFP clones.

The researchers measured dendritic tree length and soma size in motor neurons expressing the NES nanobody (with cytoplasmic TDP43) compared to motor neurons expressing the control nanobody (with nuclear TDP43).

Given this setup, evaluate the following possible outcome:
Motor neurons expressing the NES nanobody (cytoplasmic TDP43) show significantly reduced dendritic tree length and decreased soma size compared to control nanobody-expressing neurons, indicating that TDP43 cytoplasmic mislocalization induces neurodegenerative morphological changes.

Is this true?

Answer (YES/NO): NO